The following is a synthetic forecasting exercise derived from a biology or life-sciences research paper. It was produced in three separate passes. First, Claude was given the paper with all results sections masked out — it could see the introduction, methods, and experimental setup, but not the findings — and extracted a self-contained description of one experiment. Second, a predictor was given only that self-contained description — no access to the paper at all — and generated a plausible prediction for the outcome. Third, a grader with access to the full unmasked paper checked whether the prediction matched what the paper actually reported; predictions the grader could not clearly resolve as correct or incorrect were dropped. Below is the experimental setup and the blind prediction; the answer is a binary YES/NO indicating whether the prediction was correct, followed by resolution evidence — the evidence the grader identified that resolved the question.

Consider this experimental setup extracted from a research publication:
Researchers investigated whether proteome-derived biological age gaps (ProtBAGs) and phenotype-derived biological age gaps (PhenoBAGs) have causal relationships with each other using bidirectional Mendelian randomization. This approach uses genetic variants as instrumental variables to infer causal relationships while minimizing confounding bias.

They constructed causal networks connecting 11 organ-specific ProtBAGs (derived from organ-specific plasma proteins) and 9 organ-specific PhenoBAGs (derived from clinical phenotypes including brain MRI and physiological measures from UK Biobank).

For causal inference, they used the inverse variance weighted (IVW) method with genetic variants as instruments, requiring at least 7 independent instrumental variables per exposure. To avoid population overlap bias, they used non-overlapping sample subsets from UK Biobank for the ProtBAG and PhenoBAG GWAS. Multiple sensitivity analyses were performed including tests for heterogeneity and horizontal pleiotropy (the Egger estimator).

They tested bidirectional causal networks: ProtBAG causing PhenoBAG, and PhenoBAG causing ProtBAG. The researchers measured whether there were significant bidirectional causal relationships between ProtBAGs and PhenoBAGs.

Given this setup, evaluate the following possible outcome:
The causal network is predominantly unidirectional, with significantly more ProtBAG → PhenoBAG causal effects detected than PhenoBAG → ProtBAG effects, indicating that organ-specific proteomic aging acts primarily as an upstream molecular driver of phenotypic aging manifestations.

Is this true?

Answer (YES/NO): NO